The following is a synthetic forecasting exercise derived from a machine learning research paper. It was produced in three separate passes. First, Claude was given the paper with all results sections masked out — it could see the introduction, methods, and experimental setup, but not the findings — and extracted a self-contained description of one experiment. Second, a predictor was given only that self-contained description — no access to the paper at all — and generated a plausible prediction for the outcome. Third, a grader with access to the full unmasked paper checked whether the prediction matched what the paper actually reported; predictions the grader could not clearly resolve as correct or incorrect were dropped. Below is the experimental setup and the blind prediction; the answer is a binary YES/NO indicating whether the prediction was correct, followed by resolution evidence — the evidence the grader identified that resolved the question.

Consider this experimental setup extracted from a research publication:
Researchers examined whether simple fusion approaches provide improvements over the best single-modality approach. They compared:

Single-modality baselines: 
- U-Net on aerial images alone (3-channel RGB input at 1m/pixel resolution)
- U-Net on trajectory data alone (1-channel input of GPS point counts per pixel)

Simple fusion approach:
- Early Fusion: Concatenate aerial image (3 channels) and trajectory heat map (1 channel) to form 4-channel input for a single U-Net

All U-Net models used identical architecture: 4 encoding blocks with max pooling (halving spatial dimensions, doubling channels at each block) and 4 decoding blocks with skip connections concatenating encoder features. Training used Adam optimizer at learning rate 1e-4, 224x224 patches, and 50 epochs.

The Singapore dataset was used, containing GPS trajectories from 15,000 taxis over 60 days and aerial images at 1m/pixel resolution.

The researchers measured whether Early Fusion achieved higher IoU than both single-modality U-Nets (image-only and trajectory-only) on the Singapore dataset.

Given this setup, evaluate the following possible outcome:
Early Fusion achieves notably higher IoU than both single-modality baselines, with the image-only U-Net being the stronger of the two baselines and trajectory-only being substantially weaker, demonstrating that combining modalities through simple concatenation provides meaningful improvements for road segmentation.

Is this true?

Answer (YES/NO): NO